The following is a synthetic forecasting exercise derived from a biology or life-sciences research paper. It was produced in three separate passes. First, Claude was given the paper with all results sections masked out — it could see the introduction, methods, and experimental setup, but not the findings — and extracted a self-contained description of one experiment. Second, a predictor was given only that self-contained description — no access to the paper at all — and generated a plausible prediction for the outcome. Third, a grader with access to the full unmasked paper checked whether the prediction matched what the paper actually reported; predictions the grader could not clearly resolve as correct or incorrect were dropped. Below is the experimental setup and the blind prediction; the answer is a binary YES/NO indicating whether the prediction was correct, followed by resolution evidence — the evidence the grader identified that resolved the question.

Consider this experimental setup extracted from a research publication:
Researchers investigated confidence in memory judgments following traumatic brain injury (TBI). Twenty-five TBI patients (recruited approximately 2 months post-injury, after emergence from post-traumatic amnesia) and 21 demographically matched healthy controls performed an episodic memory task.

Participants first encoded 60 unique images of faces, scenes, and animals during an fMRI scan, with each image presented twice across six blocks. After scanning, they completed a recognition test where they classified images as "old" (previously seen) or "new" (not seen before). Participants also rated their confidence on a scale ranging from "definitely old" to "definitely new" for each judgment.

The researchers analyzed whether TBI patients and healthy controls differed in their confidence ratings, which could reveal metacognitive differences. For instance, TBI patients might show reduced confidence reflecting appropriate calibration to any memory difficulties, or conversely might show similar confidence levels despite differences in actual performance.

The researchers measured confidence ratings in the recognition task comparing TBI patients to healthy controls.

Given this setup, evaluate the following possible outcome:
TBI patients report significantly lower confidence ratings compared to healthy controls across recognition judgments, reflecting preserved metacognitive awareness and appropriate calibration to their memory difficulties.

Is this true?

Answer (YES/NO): NO